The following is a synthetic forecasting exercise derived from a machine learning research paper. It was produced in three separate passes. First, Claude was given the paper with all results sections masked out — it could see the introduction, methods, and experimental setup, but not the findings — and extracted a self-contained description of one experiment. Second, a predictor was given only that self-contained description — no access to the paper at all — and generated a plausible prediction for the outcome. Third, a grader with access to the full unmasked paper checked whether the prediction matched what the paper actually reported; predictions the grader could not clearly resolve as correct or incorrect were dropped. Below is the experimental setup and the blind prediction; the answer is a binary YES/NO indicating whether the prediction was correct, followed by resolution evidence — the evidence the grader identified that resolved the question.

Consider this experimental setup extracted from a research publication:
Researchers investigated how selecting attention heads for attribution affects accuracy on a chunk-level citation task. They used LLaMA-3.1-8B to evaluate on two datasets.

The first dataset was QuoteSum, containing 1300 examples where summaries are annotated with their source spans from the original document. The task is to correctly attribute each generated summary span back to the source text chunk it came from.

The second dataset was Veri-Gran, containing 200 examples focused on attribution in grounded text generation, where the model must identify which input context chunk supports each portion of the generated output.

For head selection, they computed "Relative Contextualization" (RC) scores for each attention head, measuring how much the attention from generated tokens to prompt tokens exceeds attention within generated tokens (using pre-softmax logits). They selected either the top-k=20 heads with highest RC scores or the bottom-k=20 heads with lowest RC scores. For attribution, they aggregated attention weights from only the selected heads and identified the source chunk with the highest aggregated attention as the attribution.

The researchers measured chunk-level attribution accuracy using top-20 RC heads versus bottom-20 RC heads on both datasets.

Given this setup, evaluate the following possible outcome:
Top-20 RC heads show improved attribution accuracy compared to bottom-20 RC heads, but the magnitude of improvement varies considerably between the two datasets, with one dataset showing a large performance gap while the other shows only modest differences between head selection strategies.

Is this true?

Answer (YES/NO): NO